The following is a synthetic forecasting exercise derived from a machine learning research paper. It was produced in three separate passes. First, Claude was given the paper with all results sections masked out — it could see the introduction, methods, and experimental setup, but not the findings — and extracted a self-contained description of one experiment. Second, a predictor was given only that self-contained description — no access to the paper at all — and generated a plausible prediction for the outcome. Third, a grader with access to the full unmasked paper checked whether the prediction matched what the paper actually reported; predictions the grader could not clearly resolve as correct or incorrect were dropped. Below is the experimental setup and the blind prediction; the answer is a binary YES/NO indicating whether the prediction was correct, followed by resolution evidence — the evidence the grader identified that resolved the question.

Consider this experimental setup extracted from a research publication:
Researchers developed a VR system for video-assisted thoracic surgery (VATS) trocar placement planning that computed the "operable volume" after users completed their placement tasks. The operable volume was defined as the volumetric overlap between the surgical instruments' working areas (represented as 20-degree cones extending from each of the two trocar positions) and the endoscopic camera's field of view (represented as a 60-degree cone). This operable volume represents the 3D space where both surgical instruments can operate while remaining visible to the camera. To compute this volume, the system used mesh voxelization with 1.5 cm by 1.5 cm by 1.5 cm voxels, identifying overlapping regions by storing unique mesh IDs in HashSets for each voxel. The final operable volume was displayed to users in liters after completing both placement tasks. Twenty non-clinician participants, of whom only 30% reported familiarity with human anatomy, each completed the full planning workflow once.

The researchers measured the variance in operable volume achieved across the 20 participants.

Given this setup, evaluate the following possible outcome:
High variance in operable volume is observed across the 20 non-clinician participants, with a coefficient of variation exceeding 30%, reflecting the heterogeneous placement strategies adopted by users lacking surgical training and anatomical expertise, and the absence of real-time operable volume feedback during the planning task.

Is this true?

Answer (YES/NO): NO